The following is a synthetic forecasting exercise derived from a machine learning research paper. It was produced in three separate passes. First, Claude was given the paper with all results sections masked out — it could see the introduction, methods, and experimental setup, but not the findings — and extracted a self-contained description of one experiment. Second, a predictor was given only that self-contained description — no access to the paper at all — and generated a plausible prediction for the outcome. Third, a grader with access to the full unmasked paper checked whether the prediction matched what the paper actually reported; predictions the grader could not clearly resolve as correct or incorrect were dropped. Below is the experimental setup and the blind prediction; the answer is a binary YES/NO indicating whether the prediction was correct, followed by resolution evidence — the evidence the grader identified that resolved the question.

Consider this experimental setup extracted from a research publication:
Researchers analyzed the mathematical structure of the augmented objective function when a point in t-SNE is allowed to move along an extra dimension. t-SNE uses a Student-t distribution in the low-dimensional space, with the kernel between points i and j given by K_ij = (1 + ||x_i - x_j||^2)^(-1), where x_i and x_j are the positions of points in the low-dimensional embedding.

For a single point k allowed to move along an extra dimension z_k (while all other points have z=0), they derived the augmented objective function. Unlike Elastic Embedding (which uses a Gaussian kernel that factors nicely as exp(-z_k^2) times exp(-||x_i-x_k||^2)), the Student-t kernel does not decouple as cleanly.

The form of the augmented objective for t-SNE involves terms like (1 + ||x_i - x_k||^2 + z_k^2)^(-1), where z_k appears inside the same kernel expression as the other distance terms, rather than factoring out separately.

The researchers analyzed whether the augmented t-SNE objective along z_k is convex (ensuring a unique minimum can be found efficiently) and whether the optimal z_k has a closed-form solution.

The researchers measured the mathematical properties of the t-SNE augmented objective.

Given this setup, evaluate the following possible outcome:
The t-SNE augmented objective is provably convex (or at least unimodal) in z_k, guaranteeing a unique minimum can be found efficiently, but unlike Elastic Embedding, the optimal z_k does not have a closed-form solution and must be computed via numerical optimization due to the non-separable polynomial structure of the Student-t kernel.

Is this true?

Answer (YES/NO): YES